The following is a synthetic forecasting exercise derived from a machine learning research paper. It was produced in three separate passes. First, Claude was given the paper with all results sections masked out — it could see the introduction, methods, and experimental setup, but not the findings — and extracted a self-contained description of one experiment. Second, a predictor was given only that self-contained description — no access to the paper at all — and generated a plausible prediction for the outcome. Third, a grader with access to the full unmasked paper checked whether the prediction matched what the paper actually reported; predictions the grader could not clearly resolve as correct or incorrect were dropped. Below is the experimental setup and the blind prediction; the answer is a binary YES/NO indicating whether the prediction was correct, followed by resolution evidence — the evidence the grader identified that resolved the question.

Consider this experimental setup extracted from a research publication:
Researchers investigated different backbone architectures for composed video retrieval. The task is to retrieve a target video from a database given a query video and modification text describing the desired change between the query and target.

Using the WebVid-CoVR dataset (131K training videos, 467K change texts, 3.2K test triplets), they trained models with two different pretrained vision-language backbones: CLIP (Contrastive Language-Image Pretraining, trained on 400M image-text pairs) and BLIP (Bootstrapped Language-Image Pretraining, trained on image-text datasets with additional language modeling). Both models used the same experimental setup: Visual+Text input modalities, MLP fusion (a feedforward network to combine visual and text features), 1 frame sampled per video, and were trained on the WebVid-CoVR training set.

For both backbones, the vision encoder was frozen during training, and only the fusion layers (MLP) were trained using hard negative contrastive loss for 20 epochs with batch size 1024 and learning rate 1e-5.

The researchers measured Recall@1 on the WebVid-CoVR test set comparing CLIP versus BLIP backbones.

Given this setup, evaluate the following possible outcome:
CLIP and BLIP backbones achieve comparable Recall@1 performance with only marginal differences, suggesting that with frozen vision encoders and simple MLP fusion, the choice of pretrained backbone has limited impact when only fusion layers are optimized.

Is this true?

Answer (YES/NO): YES